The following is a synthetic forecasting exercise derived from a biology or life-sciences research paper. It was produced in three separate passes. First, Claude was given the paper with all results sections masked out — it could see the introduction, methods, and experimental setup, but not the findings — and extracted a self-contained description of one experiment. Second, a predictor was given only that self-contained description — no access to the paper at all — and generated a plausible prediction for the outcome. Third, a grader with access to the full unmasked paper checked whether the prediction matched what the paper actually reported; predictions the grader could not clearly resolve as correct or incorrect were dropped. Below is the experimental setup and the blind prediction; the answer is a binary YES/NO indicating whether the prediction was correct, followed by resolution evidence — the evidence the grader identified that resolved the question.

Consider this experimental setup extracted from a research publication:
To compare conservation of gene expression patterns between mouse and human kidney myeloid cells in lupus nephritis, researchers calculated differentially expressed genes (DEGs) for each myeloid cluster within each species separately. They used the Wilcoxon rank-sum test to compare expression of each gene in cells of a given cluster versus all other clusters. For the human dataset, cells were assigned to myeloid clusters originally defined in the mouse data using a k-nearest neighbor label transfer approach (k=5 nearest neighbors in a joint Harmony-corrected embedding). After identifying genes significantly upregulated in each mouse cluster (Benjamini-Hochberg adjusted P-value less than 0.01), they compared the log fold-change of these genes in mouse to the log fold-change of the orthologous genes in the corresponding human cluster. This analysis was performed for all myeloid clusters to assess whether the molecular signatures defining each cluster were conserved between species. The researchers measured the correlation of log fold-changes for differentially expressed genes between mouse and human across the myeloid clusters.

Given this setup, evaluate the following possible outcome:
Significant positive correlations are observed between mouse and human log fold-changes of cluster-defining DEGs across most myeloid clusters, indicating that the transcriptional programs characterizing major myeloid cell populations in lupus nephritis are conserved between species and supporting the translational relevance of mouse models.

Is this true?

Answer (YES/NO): YES